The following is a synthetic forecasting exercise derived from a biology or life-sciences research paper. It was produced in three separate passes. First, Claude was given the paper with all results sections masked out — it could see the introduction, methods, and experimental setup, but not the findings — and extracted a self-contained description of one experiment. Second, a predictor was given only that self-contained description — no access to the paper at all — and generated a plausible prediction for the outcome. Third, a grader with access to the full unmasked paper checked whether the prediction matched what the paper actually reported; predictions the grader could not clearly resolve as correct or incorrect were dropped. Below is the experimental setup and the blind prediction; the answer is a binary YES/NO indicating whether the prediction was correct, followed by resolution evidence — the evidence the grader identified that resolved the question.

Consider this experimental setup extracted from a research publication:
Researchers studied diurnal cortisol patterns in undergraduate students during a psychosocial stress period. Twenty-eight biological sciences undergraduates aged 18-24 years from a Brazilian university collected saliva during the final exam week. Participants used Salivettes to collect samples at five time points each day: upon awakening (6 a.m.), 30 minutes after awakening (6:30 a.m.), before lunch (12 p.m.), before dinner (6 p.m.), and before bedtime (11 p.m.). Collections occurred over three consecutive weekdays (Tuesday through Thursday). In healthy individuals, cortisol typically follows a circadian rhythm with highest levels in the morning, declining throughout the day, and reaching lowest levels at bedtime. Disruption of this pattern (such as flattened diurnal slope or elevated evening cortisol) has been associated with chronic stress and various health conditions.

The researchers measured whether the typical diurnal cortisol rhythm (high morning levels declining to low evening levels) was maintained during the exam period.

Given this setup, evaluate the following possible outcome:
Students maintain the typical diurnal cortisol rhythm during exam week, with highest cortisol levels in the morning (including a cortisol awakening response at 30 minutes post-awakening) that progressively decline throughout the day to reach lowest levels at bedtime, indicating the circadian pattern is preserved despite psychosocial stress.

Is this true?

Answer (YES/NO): YES